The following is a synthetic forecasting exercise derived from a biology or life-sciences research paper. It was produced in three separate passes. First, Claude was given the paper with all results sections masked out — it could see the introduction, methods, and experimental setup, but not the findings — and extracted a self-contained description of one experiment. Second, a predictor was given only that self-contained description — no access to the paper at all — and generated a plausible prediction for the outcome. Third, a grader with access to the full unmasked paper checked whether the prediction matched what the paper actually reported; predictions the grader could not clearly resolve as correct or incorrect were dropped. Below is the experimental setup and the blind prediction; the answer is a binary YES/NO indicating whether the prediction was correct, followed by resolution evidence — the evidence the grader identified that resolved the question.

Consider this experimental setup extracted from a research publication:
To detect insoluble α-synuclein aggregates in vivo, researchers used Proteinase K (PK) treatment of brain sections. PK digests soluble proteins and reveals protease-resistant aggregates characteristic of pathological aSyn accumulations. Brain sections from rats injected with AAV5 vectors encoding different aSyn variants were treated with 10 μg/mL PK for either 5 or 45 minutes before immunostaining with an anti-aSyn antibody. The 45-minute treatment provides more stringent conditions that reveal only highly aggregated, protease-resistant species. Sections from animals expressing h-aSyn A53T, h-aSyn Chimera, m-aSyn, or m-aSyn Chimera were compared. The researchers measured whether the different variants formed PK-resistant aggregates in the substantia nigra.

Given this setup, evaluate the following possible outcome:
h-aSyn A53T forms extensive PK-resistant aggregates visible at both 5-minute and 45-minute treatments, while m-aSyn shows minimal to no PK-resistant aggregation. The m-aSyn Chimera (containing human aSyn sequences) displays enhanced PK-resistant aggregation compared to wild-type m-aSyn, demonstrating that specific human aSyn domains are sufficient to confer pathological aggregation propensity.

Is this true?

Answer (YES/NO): NO